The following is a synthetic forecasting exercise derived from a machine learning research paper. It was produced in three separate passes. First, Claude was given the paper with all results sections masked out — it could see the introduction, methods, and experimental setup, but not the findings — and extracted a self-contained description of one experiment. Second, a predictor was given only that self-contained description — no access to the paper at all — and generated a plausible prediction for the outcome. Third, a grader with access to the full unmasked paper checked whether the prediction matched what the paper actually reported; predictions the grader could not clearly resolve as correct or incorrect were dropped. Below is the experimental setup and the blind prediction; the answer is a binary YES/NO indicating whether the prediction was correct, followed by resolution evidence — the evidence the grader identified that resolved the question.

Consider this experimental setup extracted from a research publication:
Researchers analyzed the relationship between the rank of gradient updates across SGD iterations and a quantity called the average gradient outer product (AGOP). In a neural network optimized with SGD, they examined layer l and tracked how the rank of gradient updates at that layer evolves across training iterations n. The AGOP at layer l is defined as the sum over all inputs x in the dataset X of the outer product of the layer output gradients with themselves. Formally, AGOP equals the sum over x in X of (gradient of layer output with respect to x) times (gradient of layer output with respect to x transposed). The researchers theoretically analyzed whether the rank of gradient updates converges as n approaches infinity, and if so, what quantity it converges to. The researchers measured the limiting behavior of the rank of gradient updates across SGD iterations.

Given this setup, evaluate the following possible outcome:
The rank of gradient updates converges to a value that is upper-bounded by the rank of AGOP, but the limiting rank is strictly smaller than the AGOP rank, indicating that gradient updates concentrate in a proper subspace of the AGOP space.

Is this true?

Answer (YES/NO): NO